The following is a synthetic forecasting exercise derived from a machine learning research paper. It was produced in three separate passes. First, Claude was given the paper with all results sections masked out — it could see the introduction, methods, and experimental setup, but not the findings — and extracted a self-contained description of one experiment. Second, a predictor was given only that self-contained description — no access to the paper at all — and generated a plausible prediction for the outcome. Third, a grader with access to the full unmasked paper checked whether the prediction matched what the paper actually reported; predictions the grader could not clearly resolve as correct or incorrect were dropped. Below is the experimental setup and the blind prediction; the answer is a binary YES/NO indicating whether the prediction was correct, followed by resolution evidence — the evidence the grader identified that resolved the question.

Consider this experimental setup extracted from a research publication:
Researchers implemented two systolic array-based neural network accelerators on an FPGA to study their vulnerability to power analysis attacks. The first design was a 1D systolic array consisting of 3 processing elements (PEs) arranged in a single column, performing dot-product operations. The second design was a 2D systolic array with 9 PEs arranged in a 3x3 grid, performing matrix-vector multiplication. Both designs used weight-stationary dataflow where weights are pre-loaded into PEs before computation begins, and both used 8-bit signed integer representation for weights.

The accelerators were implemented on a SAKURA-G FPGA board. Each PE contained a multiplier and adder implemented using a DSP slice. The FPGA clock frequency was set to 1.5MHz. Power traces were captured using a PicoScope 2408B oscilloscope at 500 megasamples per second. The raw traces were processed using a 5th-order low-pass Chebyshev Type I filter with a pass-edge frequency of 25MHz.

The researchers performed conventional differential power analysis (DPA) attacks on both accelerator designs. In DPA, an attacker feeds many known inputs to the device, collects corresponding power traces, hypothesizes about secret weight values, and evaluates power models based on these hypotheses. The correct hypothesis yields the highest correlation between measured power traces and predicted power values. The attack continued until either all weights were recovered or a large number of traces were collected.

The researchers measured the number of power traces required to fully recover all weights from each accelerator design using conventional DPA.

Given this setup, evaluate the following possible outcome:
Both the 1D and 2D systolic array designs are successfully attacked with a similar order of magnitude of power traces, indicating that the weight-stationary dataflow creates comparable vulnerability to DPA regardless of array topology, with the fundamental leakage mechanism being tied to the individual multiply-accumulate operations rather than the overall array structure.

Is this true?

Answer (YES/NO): NO